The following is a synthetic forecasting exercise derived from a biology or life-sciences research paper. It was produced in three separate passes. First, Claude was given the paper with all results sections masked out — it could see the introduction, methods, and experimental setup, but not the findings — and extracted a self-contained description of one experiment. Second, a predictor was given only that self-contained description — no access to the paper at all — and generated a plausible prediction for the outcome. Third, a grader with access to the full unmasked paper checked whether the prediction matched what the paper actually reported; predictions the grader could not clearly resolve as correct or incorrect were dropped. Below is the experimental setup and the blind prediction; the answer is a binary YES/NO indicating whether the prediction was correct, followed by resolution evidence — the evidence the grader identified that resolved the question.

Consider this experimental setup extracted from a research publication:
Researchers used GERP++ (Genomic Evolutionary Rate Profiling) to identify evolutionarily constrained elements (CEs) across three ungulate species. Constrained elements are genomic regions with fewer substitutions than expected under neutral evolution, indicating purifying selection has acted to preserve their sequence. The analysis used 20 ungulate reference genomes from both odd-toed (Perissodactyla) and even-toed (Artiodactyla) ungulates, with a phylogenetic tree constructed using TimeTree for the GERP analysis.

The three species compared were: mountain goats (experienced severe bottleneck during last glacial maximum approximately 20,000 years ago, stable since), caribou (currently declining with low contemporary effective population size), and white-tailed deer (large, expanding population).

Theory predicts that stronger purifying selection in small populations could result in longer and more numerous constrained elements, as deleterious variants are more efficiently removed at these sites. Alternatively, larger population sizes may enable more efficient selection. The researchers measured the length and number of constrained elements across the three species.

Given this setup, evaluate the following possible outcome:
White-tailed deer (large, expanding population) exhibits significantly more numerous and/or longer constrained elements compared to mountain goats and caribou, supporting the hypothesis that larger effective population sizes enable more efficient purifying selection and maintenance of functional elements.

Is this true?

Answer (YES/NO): NO